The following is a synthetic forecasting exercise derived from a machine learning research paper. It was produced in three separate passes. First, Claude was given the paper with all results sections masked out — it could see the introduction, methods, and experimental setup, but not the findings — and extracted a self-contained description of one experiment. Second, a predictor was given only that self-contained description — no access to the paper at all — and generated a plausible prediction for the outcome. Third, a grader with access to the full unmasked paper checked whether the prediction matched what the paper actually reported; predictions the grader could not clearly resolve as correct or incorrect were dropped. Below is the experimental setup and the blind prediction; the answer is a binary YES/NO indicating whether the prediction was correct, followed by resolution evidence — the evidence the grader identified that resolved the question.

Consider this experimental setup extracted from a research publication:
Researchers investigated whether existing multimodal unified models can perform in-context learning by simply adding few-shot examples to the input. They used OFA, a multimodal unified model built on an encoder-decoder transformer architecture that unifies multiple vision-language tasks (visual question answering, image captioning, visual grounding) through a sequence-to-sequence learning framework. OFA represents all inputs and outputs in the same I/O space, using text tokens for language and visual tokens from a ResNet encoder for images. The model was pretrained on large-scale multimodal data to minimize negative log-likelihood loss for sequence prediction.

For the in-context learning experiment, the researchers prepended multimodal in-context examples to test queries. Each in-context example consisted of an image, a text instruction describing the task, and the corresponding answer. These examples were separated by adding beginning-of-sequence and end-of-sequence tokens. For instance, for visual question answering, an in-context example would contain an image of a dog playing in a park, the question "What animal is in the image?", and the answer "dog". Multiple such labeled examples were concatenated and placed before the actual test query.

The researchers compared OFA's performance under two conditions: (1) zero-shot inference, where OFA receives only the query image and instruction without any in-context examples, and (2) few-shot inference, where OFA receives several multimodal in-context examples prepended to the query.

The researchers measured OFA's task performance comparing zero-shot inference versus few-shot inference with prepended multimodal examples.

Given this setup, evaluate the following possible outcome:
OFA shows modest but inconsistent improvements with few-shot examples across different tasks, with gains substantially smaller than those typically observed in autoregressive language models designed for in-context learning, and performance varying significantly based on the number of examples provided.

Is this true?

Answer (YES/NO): NO